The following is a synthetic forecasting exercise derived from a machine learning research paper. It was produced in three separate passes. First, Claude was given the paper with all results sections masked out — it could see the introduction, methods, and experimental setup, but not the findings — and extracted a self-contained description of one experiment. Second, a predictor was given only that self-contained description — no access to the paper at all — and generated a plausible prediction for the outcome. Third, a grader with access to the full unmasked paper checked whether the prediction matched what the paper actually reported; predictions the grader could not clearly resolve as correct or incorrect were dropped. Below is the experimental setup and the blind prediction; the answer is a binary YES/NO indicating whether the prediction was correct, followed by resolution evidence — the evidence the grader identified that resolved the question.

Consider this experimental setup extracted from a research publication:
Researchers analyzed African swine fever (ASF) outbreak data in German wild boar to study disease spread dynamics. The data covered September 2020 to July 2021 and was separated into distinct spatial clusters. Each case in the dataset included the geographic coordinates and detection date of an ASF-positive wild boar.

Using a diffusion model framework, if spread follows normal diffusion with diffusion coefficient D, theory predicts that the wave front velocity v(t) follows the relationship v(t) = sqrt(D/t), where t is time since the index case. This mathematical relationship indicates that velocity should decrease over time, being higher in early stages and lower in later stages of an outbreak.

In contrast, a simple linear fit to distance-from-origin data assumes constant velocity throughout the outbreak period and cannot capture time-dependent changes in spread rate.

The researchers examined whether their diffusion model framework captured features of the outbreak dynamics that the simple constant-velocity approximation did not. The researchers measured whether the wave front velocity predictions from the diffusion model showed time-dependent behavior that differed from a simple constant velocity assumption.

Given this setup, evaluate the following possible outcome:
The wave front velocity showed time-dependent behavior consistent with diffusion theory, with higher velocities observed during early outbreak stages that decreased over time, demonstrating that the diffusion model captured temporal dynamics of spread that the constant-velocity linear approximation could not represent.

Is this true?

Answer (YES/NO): YES